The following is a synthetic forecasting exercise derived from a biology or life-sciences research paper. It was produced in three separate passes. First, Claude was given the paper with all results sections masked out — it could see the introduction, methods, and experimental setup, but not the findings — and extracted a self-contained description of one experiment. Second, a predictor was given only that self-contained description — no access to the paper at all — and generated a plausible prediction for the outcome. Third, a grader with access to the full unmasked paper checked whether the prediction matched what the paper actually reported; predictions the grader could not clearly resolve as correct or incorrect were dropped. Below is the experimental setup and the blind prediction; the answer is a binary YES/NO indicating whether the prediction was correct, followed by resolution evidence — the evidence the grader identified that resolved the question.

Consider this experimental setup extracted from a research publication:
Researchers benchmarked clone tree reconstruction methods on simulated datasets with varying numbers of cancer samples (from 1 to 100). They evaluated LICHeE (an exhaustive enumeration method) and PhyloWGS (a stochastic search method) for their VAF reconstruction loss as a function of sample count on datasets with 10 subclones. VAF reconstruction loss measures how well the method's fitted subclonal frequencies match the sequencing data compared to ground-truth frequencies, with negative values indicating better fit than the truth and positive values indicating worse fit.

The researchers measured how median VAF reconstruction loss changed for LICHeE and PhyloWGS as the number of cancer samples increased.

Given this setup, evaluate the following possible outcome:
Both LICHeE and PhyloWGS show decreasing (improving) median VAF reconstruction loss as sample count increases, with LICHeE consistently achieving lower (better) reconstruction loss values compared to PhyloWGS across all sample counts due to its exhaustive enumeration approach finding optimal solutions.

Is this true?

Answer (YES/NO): NO